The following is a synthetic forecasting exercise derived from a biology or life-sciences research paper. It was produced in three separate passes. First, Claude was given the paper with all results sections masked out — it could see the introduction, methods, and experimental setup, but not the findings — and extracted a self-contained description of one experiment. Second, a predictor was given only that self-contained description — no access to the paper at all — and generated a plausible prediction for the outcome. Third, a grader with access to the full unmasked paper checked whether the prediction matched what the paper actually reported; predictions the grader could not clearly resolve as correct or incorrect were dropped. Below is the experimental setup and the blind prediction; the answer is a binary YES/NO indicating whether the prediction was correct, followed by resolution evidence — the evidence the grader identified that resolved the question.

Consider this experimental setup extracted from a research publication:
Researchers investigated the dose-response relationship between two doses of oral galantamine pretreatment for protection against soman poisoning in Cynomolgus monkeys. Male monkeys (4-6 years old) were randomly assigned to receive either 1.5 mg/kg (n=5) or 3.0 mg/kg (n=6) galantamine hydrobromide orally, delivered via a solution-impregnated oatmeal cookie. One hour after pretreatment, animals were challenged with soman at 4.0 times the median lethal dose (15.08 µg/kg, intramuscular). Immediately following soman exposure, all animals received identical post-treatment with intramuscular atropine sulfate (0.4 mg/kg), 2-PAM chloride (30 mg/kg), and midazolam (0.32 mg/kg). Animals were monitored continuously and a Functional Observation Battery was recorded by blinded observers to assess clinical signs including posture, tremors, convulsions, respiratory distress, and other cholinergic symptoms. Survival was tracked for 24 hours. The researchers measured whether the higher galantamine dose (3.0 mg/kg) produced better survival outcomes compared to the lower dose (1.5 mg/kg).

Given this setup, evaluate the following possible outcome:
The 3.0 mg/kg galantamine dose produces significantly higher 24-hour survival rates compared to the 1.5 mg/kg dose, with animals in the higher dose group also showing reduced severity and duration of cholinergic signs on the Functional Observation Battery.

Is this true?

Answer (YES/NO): NO